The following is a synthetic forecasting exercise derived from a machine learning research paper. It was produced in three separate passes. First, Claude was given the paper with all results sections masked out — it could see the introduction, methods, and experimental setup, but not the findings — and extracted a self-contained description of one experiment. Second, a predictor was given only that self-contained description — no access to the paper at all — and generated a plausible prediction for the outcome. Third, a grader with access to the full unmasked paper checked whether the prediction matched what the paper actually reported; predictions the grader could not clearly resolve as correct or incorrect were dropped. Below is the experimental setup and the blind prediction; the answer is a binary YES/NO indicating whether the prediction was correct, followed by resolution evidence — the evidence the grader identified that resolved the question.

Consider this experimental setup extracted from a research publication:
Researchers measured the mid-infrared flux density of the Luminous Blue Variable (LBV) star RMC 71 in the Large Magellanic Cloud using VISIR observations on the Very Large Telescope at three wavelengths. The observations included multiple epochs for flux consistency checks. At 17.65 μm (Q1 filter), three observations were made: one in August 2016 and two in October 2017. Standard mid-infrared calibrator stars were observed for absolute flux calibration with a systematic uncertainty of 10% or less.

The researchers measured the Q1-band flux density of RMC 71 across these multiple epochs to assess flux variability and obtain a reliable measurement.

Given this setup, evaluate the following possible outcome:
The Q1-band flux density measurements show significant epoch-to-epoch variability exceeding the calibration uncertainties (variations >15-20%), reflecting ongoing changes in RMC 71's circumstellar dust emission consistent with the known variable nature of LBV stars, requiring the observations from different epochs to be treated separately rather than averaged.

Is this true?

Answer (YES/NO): NO